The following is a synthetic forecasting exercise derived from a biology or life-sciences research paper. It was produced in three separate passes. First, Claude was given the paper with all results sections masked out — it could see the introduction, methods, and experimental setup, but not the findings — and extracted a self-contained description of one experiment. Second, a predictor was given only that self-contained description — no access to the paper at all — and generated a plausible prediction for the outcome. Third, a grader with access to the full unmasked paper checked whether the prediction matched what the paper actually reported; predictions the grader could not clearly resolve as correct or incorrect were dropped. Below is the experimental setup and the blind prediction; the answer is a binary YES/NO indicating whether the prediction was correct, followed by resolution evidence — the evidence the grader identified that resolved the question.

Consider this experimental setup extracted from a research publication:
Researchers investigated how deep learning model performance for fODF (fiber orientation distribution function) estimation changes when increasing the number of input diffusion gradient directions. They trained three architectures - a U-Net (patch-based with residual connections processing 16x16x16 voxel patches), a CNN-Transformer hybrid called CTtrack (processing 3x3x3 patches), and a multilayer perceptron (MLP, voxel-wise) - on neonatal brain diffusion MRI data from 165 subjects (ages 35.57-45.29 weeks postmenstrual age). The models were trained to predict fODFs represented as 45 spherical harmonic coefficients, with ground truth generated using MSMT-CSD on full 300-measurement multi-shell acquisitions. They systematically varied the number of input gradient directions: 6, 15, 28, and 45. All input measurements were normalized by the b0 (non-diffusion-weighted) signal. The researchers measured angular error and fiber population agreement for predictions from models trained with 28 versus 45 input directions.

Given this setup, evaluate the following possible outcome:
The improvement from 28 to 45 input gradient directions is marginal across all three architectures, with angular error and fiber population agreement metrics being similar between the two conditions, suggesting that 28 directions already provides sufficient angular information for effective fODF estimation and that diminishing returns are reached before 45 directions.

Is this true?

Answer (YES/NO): YES